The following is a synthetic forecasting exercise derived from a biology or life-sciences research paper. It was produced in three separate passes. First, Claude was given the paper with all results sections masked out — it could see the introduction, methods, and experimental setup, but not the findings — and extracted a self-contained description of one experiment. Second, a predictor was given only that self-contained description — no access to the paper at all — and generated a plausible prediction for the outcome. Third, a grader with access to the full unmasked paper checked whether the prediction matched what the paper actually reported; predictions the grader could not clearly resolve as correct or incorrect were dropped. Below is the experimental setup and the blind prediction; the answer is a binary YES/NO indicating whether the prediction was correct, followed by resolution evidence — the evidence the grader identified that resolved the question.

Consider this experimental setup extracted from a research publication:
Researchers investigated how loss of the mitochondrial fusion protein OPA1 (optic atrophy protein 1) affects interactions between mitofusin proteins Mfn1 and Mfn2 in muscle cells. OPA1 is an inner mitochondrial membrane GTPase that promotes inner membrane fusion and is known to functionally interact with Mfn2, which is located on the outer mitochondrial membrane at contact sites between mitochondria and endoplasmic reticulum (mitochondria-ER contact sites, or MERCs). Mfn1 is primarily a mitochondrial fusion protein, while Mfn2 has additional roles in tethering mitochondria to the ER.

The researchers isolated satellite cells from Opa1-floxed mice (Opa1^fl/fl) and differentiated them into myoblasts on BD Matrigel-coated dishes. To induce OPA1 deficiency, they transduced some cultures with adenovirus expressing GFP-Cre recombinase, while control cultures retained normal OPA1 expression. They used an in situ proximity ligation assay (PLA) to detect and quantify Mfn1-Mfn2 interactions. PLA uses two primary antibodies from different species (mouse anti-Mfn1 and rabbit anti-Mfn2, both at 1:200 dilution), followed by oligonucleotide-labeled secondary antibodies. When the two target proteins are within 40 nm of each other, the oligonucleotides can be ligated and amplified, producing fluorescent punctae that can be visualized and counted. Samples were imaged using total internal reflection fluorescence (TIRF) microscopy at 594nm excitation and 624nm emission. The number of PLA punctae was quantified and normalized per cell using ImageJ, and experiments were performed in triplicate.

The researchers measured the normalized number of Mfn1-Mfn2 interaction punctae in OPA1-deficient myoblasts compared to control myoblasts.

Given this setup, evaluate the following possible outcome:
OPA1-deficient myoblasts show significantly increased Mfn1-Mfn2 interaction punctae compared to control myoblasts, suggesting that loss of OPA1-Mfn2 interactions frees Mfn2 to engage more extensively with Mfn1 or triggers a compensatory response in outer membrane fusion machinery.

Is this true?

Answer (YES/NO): YES